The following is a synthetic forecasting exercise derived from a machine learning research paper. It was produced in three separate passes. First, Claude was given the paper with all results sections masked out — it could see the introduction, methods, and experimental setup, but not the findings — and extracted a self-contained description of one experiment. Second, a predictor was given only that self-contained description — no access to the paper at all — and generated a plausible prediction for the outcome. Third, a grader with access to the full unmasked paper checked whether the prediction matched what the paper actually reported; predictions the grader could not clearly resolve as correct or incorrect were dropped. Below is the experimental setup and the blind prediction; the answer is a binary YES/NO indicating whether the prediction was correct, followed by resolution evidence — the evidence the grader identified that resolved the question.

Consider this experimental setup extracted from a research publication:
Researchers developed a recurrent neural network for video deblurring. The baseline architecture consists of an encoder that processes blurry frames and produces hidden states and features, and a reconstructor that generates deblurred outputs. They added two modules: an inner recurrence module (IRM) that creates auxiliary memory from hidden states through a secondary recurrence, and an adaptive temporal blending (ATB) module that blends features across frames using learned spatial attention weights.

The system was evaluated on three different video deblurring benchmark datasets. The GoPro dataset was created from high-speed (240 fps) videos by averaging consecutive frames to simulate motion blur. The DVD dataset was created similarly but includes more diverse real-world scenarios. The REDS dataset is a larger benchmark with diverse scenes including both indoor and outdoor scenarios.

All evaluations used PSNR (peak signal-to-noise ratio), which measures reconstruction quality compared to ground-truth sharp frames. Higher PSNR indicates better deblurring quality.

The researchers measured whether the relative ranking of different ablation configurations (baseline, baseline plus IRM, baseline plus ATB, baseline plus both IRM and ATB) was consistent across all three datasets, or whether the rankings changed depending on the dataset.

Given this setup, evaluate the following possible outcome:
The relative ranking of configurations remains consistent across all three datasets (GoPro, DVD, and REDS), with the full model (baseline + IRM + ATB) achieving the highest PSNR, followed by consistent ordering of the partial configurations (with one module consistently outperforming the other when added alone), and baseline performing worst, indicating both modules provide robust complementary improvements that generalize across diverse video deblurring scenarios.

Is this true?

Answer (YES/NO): NO